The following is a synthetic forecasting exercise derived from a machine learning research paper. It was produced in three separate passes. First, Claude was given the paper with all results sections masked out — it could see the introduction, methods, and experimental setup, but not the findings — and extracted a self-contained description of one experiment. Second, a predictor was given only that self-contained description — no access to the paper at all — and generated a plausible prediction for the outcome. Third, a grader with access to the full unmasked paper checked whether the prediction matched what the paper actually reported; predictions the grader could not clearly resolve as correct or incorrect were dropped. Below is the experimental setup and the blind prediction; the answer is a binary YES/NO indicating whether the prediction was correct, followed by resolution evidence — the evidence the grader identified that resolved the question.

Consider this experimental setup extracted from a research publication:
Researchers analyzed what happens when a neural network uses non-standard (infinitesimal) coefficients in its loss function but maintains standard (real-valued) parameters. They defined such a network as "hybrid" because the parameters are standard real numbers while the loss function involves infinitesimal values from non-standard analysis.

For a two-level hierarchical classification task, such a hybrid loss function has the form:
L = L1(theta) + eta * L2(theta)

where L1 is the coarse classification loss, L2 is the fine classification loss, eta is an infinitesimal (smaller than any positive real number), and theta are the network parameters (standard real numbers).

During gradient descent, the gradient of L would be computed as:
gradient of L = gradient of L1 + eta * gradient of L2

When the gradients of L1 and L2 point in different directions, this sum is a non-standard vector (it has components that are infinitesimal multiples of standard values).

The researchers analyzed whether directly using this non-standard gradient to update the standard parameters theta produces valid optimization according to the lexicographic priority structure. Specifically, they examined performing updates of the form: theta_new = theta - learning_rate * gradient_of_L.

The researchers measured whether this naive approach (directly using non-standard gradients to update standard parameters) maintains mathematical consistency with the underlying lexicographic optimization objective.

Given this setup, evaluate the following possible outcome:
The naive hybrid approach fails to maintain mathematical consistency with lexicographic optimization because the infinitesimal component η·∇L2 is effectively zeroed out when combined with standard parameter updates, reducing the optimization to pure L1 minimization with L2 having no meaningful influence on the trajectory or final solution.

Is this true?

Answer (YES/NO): NO